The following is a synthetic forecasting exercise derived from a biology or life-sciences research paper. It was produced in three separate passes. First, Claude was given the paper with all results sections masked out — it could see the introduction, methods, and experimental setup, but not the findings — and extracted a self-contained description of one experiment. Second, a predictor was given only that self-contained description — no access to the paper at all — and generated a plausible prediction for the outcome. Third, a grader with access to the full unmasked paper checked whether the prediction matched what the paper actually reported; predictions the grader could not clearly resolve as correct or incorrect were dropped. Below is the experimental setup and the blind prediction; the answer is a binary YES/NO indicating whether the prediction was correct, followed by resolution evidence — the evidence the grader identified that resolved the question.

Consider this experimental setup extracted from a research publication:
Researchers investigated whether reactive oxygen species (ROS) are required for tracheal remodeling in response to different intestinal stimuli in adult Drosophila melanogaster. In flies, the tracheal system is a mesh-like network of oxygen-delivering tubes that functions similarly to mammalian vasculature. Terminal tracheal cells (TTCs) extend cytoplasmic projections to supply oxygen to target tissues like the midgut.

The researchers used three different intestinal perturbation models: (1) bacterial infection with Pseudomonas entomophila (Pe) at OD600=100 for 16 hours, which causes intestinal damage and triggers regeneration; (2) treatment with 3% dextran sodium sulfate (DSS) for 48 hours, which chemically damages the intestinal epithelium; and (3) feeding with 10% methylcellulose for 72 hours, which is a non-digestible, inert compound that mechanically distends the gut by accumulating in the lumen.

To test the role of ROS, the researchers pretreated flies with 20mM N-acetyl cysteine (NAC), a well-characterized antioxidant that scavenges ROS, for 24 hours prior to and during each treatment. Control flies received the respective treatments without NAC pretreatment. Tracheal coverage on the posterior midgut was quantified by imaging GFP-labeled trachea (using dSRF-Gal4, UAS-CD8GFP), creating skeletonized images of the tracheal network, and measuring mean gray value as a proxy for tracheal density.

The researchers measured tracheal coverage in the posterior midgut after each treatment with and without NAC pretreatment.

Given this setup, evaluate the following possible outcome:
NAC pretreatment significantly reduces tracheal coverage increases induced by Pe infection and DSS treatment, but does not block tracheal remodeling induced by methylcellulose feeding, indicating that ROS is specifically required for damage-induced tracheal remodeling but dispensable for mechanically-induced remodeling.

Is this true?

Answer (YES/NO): NO